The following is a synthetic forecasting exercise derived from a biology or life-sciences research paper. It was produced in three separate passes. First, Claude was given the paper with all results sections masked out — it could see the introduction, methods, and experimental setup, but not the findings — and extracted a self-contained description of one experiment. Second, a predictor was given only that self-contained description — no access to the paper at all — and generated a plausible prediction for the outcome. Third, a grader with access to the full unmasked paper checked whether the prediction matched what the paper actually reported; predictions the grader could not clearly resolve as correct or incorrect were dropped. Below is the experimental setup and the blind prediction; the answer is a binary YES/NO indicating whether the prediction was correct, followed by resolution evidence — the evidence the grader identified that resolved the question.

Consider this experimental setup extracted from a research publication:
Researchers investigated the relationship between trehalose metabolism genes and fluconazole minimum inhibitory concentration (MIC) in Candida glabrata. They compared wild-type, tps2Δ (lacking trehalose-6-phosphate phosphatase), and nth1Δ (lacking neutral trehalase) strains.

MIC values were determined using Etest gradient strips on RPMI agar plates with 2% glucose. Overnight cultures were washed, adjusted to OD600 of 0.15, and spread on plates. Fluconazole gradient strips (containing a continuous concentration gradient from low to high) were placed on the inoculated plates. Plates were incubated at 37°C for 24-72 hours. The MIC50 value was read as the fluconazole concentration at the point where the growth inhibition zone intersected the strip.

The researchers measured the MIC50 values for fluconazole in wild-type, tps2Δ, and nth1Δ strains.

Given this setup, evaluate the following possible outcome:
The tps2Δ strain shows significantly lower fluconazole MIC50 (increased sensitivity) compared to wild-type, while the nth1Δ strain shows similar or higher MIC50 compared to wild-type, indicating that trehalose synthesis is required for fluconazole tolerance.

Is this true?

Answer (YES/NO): YES